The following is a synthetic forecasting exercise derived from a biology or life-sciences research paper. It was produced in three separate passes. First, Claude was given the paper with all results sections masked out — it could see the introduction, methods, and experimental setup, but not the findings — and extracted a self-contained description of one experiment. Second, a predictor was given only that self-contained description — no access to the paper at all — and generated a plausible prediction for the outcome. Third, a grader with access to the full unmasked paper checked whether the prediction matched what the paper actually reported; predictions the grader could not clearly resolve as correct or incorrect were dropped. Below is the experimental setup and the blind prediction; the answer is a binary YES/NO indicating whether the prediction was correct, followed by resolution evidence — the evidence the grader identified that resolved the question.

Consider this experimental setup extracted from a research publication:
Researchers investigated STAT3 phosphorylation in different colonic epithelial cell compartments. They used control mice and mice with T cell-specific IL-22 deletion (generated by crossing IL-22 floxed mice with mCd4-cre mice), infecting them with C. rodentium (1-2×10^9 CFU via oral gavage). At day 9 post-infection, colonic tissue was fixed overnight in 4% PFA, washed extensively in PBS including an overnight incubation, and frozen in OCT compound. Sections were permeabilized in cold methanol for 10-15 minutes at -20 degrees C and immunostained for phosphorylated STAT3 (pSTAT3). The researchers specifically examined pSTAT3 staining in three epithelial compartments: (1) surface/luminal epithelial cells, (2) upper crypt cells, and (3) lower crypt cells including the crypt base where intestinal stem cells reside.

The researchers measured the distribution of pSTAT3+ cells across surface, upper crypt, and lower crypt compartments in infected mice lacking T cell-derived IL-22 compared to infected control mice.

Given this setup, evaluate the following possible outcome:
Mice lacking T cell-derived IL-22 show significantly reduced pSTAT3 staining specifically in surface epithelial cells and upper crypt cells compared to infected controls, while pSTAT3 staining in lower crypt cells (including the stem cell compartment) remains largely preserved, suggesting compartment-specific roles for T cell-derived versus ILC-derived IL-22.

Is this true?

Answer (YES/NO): NO